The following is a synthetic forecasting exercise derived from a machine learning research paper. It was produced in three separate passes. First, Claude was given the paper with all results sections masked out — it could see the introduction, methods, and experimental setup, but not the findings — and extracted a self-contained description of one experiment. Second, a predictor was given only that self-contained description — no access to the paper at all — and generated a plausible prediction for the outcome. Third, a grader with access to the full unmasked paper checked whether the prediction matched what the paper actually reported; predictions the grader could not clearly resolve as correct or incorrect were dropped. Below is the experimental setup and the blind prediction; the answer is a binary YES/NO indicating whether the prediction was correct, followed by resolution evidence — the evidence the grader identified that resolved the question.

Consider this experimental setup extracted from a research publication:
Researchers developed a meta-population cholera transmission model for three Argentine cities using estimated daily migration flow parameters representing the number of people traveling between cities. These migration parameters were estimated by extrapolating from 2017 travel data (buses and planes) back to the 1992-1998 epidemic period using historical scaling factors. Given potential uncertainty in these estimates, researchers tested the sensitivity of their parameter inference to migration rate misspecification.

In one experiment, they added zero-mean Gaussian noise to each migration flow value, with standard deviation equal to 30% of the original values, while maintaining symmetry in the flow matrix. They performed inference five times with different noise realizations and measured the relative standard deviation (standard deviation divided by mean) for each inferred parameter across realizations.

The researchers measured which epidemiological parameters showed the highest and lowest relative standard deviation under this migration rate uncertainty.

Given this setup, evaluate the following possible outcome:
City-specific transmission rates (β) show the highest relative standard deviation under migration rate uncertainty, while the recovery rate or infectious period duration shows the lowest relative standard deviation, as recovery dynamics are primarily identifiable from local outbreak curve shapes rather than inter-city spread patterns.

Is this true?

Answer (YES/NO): NO